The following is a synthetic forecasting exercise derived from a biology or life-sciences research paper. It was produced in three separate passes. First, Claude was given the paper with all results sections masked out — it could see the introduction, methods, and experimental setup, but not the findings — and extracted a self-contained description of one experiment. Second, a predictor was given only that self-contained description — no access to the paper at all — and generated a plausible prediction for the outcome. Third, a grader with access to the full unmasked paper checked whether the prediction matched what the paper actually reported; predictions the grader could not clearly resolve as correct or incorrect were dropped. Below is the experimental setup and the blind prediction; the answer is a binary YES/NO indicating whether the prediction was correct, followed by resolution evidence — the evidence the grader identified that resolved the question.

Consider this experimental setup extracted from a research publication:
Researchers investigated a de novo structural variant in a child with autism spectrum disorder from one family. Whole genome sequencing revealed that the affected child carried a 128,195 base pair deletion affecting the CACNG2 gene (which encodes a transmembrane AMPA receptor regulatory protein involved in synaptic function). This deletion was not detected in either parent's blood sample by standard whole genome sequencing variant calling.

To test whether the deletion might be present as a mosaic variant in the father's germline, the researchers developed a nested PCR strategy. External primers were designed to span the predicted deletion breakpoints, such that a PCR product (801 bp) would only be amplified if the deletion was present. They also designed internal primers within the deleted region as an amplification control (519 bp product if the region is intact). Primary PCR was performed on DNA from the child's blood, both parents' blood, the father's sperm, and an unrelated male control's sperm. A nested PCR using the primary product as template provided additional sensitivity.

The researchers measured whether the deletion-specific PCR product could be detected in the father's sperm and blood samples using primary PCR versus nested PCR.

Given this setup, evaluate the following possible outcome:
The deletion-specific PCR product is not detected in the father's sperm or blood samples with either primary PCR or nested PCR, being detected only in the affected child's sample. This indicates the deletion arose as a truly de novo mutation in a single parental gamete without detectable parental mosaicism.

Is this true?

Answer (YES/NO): NO